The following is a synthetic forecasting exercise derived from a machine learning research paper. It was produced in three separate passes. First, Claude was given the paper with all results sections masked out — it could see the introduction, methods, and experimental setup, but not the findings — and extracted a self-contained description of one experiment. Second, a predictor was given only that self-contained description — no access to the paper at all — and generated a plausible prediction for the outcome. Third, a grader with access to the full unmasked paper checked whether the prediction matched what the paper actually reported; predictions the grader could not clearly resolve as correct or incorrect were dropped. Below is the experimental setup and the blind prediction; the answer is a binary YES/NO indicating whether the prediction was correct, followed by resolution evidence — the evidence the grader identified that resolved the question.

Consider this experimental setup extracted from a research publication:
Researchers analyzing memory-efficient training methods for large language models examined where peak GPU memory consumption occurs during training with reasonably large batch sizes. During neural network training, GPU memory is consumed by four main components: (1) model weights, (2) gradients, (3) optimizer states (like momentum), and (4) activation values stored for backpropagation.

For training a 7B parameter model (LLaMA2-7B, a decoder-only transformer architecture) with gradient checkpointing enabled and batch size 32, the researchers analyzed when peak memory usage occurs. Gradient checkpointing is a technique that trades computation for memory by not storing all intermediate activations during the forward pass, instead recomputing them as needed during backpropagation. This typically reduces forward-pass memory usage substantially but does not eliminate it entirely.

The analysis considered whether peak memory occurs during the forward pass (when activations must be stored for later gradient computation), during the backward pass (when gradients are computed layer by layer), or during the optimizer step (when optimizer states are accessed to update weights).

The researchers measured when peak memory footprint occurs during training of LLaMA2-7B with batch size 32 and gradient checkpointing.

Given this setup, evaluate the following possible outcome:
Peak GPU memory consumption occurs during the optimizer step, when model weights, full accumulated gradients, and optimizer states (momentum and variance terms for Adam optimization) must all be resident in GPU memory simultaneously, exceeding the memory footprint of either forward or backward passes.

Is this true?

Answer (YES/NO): NO